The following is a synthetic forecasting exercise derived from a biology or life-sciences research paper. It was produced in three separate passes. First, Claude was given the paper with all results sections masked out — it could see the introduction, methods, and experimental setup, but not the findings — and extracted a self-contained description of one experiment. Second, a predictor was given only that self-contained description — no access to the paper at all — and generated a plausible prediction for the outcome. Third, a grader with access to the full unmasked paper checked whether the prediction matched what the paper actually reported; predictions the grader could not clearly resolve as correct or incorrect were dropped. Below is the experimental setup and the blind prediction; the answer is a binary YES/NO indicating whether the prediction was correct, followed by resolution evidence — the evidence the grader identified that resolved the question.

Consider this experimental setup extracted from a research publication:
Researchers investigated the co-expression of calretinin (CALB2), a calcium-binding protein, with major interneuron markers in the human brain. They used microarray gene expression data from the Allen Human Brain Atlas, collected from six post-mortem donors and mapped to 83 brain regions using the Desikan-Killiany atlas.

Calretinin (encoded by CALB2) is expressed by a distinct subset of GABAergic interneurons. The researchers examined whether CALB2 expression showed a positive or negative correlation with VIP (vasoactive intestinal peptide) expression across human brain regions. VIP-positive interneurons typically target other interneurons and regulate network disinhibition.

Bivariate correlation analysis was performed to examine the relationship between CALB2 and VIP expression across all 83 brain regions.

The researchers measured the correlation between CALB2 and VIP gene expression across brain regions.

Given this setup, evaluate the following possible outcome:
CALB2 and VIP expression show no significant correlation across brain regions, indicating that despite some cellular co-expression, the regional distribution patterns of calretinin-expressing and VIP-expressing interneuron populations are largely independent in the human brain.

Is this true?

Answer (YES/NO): YES